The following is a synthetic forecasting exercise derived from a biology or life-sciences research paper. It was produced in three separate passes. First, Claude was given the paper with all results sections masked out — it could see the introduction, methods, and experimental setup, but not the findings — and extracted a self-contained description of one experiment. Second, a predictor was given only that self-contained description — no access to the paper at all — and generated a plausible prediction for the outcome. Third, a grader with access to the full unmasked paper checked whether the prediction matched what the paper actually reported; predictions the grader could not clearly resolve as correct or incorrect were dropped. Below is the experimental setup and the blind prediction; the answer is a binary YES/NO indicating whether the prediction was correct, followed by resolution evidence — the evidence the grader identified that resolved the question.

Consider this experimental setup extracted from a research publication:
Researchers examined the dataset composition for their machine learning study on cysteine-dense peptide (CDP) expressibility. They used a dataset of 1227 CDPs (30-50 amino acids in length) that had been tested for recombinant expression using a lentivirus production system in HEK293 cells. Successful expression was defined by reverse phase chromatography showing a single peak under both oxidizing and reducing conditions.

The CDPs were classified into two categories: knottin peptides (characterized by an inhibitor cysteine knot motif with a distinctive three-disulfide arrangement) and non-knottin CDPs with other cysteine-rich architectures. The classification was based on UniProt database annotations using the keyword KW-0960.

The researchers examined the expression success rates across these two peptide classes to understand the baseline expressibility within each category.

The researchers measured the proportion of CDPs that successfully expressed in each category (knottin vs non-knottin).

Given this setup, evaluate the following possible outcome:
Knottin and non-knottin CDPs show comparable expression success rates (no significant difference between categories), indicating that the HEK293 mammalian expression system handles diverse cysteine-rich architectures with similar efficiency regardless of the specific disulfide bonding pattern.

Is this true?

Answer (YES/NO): NO